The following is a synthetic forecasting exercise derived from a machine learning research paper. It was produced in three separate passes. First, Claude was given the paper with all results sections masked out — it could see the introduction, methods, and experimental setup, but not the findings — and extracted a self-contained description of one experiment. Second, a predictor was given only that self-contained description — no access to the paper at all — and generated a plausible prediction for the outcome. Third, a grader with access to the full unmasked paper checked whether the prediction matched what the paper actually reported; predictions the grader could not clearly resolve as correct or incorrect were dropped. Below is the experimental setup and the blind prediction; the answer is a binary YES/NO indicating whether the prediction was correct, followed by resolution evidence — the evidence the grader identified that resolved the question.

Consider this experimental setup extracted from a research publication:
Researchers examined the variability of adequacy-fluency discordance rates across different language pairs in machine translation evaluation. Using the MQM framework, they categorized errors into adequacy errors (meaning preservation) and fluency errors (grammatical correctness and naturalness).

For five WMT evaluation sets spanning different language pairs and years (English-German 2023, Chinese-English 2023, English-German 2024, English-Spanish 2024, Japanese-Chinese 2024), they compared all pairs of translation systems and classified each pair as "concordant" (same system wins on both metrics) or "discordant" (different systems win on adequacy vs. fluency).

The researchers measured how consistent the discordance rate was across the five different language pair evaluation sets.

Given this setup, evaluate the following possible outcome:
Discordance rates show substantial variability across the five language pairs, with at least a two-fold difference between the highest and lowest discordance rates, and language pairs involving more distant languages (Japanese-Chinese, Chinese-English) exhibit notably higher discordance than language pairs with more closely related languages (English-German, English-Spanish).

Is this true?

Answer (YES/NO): NO